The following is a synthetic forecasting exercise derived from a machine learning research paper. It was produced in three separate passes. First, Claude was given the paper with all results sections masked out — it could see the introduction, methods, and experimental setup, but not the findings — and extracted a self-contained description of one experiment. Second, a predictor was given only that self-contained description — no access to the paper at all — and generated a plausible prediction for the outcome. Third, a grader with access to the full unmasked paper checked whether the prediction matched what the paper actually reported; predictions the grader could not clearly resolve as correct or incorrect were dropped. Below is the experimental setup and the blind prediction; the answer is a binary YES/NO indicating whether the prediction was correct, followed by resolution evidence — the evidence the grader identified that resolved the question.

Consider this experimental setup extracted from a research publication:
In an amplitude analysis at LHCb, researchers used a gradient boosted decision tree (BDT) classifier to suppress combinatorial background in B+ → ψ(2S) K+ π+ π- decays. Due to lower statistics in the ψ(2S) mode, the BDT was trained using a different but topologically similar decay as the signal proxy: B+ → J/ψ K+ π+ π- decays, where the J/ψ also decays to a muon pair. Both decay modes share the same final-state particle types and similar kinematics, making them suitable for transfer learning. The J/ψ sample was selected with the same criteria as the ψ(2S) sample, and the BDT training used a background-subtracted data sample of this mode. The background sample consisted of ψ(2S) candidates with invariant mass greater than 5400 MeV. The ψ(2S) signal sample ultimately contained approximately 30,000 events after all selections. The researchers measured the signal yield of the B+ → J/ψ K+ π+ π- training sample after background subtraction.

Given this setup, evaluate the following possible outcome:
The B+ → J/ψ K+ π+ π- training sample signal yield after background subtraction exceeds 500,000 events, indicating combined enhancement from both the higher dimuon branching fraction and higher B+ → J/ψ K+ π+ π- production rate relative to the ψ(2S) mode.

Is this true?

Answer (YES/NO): YES